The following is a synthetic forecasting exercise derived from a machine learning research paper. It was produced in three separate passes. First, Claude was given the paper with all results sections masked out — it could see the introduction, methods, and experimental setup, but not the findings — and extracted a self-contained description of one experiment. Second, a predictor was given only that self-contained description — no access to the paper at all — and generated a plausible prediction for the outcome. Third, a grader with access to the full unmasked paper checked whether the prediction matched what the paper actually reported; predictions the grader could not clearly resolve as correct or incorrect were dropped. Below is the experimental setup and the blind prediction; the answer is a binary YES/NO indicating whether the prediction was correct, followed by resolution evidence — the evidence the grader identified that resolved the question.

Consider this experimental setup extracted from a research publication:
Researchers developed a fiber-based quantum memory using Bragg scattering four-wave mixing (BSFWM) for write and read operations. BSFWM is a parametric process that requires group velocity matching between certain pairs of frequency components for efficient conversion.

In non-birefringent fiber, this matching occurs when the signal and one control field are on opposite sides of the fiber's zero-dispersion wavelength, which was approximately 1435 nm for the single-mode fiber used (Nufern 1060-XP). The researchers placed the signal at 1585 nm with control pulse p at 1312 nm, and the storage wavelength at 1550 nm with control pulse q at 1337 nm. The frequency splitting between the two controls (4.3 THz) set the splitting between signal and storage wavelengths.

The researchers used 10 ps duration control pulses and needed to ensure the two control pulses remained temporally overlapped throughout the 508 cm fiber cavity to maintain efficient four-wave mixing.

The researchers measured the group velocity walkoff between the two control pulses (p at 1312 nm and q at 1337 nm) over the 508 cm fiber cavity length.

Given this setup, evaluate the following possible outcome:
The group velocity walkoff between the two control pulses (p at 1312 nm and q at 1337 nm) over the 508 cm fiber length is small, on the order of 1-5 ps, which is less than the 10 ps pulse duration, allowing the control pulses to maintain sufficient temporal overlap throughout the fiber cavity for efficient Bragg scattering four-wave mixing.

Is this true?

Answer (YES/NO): NO